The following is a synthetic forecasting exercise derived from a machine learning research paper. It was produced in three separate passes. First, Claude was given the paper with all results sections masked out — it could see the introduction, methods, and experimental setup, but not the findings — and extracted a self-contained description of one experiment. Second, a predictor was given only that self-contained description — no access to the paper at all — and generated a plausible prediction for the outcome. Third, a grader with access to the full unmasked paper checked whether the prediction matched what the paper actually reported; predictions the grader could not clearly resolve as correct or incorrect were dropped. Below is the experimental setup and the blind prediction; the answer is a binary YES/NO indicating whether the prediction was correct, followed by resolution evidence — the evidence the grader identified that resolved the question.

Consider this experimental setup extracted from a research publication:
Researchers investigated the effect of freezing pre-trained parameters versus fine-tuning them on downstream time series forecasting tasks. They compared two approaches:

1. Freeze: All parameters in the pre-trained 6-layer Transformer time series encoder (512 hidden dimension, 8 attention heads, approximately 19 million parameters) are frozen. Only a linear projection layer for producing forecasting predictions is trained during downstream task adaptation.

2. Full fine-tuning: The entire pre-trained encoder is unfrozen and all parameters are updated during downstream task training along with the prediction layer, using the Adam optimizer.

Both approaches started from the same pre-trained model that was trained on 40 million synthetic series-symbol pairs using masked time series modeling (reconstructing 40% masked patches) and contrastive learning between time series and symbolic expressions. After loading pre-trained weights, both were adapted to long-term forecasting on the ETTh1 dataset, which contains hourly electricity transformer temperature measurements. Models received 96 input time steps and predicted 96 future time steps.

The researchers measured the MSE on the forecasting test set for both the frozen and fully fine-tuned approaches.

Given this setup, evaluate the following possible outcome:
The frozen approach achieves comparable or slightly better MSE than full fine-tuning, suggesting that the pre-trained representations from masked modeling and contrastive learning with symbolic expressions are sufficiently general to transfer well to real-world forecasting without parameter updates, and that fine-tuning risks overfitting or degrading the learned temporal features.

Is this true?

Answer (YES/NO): NO